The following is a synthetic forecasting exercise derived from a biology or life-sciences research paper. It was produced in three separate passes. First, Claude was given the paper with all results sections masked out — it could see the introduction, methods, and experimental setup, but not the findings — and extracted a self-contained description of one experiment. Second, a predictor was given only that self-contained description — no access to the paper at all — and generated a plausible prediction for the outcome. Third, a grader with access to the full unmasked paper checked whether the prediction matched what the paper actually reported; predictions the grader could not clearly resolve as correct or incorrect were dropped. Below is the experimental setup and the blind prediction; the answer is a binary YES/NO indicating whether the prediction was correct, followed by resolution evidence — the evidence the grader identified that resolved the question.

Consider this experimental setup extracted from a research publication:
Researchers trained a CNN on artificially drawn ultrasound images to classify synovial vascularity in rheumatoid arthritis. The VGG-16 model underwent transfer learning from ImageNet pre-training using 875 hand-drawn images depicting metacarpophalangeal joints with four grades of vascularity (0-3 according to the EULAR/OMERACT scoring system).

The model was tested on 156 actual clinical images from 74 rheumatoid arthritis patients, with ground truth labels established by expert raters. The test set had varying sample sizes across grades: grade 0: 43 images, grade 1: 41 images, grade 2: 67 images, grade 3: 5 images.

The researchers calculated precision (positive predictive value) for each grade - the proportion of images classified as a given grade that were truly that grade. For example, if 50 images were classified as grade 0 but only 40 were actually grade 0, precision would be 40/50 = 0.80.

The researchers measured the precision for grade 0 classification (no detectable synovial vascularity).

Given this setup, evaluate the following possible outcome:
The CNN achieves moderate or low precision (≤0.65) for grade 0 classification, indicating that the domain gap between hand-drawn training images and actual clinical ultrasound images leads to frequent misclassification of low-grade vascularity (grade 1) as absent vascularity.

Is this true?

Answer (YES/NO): NO